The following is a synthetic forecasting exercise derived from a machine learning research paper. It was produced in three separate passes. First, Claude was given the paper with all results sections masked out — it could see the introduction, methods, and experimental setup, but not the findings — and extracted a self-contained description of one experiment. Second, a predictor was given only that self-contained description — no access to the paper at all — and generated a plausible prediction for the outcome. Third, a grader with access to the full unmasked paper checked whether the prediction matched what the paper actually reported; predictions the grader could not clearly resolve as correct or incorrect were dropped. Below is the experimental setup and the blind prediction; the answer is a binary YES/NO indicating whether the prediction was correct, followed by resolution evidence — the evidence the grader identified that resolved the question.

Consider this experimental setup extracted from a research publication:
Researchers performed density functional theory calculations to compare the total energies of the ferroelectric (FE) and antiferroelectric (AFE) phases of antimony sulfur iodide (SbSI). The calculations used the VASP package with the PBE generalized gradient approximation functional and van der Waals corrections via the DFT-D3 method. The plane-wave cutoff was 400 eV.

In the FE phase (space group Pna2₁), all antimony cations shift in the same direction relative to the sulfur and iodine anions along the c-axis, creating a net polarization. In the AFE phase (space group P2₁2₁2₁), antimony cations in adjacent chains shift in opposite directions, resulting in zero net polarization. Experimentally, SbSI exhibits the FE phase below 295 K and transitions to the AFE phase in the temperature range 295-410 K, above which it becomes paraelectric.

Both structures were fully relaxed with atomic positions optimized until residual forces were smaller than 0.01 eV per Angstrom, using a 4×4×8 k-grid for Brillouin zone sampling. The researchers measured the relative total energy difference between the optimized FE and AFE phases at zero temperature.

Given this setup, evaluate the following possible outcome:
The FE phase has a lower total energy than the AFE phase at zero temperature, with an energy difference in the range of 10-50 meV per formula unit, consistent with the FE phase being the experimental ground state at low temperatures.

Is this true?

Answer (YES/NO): NO